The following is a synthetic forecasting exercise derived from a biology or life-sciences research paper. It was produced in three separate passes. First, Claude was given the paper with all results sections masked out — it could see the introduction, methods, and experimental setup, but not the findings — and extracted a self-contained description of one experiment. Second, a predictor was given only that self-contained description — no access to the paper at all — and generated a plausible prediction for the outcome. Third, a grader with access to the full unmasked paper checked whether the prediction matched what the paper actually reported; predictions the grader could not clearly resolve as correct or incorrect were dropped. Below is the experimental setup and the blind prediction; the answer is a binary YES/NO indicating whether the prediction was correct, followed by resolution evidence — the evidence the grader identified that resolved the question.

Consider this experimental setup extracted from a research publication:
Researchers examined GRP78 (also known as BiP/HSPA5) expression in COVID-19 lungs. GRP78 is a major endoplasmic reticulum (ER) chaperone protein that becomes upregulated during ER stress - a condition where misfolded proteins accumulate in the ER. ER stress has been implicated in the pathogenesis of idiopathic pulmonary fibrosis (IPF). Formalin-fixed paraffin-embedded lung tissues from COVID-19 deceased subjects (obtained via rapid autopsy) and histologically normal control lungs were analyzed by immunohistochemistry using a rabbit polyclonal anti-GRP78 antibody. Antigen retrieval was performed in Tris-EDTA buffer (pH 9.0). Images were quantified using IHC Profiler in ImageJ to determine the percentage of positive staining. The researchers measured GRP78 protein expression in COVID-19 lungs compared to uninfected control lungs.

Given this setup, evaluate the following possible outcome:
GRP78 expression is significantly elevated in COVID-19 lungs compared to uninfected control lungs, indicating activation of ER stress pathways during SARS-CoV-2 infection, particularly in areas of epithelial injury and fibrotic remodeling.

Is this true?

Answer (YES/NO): YES